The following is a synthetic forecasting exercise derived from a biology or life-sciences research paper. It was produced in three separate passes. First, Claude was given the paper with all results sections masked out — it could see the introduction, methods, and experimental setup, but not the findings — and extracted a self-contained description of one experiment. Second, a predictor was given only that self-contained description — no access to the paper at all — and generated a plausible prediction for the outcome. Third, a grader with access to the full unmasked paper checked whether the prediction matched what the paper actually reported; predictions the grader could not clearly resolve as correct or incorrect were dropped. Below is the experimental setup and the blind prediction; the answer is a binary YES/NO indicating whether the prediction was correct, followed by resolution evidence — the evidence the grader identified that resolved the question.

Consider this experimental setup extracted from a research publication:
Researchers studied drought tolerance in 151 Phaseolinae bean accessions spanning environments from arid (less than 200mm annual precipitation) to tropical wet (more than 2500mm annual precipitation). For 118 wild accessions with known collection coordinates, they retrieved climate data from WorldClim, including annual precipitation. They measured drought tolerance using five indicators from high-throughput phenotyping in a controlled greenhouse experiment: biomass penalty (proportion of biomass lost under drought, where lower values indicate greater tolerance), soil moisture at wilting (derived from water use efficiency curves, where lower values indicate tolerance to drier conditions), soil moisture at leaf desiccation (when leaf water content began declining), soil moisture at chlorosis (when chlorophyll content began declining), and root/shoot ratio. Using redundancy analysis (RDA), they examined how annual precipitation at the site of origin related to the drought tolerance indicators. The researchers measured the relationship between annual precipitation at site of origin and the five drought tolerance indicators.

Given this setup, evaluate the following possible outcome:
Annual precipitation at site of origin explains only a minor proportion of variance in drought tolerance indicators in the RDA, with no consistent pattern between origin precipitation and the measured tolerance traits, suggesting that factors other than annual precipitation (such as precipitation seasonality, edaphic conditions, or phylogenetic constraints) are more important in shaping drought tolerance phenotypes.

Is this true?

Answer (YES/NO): NO